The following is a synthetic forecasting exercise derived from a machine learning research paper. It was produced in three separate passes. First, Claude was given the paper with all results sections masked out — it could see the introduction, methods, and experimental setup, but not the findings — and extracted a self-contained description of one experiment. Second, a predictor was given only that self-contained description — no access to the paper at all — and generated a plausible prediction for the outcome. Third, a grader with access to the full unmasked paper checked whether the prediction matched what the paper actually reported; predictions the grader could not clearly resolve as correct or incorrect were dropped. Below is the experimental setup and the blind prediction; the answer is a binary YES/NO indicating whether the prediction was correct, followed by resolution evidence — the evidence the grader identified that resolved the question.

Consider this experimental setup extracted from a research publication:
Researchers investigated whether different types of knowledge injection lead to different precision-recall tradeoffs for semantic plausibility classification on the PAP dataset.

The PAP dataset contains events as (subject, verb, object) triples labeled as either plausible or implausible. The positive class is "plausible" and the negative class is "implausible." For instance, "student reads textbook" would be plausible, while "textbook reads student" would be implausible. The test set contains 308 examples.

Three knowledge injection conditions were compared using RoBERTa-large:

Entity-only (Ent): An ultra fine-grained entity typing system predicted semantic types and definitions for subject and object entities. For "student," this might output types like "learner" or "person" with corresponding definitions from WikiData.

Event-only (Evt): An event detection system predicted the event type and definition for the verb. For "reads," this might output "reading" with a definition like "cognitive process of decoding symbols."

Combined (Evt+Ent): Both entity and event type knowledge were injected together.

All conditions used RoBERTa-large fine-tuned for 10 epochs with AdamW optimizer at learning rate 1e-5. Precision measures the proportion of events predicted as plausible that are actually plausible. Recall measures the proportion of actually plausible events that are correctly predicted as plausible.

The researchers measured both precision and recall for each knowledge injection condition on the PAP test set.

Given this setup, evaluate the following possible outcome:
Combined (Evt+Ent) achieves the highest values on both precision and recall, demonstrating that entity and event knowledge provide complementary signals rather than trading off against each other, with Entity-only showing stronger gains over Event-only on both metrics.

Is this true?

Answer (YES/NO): NO